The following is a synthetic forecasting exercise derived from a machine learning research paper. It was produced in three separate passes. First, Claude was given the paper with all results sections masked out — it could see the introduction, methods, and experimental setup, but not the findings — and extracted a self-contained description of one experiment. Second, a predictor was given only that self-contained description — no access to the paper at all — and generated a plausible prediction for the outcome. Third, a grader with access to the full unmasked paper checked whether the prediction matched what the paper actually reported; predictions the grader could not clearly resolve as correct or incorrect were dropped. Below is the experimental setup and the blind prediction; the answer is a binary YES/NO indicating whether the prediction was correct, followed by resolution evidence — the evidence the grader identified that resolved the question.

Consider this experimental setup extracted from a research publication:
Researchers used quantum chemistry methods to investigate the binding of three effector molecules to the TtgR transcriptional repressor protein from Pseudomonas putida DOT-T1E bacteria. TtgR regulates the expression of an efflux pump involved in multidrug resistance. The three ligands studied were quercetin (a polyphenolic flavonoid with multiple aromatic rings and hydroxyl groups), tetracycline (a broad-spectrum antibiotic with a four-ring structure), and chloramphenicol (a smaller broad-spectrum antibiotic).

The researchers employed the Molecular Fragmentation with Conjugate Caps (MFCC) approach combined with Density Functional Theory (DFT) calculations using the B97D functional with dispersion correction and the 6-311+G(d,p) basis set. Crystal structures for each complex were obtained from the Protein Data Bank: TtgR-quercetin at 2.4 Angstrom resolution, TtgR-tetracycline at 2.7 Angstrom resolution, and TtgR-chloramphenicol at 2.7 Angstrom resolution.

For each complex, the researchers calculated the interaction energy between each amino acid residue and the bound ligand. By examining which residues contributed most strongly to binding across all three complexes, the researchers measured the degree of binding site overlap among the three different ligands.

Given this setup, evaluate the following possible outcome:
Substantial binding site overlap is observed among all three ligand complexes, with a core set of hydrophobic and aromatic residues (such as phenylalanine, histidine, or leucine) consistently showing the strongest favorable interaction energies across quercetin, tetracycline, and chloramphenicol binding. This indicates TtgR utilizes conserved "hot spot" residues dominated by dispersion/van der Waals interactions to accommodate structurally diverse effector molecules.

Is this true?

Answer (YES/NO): YES